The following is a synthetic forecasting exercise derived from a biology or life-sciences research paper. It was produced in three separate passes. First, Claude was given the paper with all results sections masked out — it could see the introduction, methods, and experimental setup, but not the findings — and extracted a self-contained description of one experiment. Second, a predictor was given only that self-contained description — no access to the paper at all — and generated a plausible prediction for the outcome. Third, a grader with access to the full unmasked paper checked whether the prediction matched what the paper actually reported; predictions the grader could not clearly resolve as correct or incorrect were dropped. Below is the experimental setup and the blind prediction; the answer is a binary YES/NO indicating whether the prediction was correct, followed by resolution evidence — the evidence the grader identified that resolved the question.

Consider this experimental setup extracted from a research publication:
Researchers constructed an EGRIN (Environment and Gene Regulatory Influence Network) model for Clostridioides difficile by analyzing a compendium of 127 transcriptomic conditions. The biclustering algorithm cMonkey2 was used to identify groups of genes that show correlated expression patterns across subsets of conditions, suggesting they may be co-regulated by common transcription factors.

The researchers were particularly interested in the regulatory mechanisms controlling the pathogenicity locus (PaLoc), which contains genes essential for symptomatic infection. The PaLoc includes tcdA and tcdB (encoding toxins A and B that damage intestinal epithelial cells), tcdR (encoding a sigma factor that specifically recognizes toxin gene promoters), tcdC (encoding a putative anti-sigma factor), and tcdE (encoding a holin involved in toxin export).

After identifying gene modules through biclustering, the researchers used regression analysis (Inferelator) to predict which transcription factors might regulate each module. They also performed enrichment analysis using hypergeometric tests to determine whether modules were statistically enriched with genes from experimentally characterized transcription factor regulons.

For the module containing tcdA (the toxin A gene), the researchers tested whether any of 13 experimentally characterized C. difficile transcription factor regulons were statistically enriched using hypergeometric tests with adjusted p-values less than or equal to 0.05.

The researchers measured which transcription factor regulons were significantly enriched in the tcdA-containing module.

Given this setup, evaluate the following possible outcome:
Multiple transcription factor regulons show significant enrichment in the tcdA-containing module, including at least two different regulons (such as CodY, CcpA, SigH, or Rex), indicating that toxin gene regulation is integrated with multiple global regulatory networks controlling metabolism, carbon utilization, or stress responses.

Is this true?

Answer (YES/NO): NO